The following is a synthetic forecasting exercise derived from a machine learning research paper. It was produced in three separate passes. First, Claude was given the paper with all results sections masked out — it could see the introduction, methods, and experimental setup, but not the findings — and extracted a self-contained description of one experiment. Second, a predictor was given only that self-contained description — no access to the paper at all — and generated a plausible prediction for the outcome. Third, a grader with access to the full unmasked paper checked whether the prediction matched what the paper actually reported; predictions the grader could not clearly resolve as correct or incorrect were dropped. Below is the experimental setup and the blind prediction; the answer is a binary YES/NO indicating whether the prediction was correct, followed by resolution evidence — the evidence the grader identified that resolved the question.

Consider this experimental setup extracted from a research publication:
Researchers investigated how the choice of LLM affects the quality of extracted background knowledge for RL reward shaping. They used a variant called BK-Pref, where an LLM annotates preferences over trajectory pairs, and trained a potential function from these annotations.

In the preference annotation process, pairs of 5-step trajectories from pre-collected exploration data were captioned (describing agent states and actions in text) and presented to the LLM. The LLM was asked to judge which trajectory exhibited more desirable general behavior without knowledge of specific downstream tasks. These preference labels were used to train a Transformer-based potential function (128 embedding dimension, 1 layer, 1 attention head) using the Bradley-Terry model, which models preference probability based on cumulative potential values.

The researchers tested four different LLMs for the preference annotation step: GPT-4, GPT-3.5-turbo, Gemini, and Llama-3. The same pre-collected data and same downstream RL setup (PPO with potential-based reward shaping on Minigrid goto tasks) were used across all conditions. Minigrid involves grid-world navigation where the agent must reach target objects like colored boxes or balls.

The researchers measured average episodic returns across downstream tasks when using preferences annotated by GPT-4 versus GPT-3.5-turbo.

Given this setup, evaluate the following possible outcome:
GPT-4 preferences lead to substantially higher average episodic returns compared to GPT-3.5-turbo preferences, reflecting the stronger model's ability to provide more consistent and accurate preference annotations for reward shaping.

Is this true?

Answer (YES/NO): NO